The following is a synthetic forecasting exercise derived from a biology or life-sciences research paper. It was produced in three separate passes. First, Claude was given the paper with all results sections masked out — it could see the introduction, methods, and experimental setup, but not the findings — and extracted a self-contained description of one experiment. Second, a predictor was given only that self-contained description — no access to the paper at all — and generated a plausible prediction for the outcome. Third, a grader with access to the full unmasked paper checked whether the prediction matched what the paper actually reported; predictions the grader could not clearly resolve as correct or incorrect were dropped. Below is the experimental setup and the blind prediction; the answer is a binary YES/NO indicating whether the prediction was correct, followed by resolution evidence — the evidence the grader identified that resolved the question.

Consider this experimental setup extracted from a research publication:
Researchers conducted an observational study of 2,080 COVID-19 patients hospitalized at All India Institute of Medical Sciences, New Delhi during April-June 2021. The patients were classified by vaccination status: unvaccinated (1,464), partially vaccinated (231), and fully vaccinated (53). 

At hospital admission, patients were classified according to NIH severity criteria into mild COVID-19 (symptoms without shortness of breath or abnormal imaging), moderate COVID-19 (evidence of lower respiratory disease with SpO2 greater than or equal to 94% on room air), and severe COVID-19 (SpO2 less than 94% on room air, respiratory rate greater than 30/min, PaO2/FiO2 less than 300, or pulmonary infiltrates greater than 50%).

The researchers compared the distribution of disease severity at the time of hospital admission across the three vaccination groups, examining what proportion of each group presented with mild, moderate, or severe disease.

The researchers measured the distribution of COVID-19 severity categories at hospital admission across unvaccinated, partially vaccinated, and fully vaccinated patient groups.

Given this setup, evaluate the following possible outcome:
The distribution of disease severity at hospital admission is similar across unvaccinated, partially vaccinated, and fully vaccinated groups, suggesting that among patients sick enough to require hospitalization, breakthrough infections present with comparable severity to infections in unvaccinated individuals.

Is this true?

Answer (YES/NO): NO